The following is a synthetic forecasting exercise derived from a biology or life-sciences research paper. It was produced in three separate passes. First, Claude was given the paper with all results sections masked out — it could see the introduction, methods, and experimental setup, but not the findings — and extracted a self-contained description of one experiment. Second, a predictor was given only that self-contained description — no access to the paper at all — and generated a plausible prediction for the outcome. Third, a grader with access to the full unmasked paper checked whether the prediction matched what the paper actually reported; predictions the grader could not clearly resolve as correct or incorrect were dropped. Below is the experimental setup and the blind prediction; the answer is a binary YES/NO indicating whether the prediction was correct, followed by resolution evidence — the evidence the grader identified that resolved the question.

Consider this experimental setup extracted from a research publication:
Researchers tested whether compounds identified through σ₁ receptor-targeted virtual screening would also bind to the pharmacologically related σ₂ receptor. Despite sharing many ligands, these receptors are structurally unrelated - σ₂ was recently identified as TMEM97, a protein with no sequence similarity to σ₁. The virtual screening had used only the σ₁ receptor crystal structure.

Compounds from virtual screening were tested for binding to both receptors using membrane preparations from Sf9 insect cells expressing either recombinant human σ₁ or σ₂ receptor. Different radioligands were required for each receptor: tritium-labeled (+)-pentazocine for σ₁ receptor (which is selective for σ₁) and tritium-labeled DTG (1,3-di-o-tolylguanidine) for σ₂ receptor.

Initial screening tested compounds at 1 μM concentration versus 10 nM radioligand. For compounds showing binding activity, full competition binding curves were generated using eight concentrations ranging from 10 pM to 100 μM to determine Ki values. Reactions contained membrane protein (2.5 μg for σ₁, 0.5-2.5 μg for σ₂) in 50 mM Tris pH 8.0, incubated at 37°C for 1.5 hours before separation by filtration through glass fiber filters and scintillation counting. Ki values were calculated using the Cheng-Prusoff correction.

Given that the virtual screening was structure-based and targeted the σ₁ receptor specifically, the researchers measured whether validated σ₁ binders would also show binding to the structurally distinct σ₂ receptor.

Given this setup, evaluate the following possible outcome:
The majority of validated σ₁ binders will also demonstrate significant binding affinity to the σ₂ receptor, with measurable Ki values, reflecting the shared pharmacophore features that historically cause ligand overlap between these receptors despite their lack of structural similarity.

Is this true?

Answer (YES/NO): NO